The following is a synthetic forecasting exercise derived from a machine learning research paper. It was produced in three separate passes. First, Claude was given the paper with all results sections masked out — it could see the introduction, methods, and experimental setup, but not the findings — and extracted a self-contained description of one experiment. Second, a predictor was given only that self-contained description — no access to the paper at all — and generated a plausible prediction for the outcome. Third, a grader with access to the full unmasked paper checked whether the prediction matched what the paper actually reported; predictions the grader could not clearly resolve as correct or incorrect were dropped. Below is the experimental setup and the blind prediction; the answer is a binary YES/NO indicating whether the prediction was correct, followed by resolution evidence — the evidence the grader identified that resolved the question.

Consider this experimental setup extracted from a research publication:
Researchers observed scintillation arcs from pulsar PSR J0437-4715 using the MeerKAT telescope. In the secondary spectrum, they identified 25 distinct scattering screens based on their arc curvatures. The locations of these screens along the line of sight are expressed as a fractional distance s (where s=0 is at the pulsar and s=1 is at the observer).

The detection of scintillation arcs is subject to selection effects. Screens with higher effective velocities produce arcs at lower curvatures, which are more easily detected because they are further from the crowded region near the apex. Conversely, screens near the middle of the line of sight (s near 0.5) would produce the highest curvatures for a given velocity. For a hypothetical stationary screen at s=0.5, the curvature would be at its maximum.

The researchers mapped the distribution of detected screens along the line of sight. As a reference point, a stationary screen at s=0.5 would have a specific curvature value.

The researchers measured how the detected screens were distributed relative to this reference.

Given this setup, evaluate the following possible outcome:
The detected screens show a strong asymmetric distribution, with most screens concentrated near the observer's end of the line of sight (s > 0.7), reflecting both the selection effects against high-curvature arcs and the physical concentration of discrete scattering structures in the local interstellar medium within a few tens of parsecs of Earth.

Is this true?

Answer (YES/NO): NO